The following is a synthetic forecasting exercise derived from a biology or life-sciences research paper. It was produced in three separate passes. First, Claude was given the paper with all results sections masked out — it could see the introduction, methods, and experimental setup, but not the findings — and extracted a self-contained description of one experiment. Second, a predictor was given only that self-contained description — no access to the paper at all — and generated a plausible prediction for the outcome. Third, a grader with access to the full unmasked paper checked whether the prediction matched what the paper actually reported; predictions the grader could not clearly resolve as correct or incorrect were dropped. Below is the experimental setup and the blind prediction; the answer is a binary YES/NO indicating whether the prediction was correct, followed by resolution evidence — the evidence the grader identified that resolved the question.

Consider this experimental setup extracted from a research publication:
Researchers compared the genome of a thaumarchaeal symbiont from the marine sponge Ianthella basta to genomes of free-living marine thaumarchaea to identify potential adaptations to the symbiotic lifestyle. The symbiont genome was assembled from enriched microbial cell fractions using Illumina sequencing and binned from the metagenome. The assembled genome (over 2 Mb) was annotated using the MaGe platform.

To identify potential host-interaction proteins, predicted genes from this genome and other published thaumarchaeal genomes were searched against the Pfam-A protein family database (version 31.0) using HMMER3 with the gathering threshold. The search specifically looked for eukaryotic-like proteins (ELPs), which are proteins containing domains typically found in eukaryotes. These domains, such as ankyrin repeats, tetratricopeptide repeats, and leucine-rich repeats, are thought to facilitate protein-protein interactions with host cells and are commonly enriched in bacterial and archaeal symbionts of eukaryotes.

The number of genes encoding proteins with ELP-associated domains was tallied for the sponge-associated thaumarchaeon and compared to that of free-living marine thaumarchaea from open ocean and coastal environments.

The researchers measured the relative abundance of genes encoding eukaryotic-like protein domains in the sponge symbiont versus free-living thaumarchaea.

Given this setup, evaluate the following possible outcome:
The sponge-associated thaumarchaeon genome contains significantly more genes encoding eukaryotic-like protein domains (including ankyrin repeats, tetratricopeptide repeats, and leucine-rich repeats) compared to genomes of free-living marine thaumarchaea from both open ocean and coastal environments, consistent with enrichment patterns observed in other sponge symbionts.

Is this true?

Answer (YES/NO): NO